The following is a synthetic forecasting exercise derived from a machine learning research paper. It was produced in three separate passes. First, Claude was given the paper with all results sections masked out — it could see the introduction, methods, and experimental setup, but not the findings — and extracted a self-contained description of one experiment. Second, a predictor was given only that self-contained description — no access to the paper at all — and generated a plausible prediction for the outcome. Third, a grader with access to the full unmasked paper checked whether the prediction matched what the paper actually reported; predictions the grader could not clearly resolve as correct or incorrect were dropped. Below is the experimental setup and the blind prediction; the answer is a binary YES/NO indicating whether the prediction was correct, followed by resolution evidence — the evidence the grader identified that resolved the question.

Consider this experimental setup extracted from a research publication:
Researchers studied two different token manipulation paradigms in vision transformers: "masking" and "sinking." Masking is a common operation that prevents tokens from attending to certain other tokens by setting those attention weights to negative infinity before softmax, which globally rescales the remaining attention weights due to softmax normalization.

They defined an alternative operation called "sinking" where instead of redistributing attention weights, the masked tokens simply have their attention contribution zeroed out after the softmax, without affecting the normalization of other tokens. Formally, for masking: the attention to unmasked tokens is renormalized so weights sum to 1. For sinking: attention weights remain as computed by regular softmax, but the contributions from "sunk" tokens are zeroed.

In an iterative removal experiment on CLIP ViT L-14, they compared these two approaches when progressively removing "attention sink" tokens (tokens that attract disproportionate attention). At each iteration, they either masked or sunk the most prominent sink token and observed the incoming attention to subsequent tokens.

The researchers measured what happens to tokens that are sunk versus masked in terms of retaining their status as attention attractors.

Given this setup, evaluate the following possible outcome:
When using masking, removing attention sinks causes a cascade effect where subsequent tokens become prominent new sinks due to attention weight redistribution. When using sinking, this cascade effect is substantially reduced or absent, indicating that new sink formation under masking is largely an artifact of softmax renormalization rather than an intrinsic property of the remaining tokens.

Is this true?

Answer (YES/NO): NO